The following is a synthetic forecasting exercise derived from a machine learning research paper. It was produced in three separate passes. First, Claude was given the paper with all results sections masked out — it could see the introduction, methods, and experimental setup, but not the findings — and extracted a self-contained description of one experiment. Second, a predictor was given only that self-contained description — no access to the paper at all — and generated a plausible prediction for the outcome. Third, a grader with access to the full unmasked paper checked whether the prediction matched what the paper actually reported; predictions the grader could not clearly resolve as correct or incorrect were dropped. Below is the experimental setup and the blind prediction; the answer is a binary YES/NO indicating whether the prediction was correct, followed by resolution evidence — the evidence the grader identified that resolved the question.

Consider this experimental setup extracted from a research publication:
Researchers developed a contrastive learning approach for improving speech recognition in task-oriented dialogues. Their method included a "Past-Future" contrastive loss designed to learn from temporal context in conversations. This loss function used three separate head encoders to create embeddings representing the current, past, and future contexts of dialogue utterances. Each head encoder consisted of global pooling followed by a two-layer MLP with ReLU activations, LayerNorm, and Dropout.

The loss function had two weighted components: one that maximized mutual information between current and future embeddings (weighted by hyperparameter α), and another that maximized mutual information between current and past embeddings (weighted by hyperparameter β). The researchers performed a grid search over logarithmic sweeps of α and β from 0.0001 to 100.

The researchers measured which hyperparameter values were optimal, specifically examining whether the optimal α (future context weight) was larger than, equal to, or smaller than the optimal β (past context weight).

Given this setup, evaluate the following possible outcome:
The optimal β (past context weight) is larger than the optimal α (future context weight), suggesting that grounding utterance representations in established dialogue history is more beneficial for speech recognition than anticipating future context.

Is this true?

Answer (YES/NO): NO